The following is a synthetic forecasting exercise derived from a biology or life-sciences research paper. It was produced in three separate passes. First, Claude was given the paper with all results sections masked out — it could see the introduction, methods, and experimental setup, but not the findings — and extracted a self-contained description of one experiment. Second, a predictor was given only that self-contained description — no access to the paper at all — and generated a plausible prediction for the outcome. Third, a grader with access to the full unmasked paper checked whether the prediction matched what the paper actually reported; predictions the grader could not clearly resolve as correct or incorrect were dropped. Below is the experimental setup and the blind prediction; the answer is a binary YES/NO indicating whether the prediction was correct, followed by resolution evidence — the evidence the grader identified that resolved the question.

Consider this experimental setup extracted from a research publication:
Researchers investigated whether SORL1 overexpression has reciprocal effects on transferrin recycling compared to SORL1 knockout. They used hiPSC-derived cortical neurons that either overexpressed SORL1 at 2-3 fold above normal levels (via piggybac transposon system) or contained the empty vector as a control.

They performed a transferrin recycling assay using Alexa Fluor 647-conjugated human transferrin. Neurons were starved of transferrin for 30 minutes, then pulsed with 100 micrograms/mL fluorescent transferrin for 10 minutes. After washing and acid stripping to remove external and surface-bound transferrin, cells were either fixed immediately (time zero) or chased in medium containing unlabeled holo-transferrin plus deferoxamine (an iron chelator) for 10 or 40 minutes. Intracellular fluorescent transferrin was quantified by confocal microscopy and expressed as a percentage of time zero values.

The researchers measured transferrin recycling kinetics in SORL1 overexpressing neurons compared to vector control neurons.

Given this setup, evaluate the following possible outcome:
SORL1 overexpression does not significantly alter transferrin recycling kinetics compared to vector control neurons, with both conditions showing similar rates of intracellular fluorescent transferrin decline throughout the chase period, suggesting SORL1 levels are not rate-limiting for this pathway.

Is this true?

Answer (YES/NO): NO